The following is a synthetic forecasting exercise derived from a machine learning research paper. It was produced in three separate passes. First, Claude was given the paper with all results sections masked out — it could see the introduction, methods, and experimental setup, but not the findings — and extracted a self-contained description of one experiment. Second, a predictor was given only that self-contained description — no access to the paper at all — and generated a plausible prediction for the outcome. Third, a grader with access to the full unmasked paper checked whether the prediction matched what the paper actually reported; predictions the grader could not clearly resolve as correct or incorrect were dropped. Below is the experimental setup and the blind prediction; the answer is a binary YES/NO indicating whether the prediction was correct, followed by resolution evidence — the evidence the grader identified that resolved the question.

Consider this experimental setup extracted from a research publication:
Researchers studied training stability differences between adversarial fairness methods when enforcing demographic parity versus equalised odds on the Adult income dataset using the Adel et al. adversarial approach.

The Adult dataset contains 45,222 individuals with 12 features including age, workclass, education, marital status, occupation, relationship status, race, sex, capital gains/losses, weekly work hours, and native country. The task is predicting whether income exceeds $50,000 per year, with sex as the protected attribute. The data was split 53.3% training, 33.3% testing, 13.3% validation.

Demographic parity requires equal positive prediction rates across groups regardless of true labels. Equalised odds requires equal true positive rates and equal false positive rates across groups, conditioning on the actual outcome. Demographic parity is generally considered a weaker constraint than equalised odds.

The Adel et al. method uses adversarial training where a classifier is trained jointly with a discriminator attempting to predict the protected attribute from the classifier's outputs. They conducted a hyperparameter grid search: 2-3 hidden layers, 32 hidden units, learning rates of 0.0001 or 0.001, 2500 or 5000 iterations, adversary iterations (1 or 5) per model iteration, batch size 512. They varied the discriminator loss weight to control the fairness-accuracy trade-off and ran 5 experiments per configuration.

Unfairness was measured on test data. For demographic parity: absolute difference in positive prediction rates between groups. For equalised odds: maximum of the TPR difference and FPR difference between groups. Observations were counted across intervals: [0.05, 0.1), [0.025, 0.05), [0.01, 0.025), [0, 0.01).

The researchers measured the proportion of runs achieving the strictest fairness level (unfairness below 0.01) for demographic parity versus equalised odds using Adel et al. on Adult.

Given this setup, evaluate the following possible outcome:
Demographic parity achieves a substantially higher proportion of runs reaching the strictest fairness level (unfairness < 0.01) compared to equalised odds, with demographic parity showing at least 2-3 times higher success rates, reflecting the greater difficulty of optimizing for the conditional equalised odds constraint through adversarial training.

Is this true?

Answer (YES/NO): YES